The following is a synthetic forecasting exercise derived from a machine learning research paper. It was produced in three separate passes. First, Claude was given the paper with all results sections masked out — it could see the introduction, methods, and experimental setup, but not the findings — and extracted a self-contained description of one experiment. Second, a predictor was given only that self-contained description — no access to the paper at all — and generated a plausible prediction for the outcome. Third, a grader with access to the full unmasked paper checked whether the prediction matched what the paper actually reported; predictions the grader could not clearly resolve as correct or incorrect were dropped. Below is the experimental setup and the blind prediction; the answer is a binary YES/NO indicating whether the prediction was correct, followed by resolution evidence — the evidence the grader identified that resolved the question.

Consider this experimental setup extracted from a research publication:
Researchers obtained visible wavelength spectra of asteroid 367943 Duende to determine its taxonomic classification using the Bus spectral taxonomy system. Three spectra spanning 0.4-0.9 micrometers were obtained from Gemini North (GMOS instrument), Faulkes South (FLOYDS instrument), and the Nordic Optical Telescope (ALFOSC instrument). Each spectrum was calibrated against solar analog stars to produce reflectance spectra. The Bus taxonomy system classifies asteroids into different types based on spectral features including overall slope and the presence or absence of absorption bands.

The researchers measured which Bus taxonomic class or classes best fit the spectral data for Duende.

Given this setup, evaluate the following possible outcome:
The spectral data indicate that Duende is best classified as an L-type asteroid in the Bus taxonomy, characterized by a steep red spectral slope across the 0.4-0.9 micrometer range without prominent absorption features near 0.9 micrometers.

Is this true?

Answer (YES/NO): NO